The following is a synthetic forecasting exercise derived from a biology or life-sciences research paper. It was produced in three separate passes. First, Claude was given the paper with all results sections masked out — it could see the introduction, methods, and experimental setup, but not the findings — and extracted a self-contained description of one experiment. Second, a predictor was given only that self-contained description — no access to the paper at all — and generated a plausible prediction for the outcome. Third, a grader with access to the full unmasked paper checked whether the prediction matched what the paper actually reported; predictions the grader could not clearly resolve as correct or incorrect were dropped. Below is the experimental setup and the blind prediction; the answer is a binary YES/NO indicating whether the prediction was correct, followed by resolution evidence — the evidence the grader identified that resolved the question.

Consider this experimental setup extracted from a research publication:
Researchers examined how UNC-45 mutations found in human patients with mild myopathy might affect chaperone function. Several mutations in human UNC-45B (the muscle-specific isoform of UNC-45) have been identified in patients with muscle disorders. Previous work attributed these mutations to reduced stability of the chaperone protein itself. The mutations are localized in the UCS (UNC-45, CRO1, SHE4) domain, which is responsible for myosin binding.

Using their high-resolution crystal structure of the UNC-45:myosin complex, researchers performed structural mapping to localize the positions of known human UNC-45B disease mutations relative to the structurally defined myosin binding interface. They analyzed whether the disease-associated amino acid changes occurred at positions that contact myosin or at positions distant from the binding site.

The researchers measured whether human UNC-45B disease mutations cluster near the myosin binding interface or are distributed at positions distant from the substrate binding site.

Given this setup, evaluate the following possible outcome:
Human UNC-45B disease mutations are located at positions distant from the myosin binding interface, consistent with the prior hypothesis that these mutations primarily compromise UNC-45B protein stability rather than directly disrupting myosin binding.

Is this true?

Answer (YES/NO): NO